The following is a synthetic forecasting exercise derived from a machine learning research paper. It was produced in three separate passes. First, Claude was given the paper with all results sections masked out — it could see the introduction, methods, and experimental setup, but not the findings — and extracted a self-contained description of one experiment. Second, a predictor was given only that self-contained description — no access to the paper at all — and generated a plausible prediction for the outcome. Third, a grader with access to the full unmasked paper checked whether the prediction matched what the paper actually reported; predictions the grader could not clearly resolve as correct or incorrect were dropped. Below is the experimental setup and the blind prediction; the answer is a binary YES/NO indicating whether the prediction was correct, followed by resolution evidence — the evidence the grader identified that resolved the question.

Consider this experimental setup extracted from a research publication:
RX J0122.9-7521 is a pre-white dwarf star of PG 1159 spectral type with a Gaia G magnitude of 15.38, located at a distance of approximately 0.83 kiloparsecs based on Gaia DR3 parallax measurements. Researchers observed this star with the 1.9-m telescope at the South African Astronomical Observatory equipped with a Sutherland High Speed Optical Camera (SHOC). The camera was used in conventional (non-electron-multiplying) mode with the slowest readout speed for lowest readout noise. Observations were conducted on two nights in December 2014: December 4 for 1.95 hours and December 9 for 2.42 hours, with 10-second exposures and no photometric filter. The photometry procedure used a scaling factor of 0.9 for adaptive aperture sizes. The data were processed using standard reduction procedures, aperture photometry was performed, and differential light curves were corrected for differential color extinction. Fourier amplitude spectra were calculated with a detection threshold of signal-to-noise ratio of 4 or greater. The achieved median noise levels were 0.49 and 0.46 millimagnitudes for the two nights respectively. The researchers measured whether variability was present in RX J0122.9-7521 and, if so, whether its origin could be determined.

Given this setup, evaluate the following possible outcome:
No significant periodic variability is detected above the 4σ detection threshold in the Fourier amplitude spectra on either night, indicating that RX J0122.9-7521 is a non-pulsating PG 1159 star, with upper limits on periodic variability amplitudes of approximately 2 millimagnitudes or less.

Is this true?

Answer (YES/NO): NO